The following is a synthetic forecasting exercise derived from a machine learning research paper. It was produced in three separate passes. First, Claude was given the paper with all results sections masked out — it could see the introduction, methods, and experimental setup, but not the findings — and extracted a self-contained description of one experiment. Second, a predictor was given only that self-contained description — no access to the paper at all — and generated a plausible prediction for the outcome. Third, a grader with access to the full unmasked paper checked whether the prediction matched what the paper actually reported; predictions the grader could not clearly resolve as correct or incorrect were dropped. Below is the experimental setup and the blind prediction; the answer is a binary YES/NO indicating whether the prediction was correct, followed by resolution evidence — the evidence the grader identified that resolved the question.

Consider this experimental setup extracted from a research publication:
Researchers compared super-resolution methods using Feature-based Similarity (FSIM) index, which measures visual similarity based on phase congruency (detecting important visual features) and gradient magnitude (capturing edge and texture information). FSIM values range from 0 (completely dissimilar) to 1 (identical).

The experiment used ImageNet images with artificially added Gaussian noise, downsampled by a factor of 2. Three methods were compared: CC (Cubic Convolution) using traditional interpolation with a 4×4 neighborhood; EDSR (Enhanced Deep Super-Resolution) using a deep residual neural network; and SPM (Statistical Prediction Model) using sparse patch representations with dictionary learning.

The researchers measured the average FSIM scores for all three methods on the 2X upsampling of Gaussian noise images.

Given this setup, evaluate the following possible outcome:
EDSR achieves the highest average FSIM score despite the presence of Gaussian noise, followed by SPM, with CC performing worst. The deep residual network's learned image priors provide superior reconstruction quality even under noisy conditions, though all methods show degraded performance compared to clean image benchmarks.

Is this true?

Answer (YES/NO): NO